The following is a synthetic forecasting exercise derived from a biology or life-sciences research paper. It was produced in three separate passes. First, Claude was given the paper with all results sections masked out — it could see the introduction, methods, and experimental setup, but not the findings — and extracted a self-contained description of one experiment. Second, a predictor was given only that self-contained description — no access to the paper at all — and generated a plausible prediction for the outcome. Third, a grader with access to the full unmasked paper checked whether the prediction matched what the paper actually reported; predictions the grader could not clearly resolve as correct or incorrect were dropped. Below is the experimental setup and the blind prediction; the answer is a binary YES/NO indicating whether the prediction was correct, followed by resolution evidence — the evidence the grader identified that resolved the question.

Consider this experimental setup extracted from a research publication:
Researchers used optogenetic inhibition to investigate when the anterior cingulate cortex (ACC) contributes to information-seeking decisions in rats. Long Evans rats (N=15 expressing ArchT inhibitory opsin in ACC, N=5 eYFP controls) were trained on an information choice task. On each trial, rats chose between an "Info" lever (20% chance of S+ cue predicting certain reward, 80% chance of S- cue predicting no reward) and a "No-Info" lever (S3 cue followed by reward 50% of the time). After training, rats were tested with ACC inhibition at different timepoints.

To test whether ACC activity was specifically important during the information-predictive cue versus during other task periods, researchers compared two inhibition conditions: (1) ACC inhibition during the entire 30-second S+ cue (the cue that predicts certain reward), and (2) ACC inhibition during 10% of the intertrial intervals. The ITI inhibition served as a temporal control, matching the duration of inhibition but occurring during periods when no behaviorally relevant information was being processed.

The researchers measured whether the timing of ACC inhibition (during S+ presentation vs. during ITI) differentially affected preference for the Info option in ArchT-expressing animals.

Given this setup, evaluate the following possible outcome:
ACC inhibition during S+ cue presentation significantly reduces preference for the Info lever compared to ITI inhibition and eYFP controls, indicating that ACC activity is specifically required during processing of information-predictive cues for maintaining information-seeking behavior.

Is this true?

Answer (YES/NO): NO